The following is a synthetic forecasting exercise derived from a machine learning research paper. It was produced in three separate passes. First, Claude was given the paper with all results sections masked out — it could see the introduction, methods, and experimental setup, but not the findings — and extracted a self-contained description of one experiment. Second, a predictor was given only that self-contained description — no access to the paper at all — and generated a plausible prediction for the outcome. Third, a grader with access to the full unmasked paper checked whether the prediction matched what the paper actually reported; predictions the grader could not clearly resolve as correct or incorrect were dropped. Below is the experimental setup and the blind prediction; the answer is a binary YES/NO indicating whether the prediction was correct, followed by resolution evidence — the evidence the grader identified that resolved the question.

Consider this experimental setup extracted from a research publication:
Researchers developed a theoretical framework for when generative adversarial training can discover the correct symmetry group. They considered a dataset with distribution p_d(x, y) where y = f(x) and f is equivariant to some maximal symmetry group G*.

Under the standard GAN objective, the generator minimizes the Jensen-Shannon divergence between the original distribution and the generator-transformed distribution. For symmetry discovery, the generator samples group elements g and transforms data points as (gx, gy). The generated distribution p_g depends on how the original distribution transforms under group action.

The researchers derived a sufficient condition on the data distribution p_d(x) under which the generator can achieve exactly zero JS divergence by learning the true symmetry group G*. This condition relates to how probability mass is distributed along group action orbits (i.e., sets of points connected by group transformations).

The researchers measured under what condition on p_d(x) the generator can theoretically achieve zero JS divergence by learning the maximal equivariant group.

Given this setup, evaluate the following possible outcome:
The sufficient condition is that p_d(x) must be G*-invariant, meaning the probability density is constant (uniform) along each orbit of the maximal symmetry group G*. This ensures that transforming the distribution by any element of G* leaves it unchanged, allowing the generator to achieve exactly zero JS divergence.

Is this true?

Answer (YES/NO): NO